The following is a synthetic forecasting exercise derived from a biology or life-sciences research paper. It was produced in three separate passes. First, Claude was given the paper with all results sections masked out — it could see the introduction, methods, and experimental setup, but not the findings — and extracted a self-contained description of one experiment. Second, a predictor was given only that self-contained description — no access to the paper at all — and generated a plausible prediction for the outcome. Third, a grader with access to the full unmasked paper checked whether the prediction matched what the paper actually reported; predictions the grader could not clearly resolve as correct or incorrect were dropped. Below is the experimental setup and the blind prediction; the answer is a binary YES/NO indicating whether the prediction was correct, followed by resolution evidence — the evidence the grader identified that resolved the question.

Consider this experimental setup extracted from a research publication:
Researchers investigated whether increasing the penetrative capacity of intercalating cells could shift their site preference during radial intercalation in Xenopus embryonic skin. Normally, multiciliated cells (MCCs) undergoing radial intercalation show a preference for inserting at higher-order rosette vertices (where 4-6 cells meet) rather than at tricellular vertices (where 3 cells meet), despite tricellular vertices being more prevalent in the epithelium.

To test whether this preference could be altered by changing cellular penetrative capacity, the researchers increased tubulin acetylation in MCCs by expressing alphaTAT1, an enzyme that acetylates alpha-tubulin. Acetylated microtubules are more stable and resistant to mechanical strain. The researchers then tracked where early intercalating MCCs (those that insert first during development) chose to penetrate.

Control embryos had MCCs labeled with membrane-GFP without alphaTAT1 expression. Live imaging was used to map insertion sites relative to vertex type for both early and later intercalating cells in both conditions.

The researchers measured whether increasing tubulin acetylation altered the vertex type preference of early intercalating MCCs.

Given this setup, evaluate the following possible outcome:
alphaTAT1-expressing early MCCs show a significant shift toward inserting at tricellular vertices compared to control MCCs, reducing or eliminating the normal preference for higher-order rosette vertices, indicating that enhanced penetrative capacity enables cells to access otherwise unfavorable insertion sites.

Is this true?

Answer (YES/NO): YES